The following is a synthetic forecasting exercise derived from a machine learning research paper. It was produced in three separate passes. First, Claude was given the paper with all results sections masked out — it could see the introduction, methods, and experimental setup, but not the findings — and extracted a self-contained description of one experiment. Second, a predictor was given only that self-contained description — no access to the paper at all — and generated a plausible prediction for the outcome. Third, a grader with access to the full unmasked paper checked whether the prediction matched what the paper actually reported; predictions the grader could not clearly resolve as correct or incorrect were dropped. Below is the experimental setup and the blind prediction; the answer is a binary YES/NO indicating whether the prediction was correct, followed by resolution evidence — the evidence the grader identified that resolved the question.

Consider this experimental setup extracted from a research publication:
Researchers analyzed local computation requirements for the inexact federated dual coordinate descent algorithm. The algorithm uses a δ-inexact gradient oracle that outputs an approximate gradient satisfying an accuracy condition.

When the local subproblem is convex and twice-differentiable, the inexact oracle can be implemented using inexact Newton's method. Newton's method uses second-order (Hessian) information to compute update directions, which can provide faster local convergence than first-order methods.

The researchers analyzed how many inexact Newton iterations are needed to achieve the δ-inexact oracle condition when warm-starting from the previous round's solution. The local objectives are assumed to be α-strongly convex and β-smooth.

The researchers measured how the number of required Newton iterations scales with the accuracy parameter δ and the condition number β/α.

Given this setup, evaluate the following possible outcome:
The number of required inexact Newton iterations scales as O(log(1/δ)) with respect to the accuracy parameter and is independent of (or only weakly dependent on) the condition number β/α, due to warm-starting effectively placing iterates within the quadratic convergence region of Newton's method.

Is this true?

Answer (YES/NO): YES